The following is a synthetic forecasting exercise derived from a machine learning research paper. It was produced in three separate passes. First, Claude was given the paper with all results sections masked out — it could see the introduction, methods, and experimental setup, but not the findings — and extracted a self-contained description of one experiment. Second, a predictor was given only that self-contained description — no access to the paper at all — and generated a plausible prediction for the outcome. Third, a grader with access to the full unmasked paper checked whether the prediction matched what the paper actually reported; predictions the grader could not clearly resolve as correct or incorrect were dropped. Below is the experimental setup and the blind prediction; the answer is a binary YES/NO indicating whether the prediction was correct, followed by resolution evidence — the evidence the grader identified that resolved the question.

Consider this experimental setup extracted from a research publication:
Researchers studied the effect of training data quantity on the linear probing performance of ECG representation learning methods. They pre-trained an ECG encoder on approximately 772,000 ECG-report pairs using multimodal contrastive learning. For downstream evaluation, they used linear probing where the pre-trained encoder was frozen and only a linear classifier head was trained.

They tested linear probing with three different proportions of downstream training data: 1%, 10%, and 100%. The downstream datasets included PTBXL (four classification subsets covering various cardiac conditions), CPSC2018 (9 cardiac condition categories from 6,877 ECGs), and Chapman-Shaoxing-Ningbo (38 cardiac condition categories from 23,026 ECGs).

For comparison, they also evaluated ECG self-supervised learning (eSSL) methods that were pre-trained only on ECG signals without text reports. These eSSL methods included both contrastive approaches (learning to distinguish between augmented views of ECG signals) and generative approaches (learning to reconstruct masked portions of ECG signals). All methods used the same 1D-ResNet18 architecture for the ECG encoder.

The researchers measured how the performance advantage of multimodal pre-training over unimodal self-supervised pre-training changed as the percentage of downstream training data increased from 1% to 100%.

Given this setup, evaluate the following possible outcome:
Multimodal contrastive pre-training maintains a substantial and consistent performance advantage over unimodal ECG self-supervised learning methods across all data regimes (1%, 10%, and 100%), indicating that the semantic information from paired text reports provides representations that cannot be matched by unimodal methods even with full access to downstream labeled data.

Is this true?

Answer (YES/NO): YES